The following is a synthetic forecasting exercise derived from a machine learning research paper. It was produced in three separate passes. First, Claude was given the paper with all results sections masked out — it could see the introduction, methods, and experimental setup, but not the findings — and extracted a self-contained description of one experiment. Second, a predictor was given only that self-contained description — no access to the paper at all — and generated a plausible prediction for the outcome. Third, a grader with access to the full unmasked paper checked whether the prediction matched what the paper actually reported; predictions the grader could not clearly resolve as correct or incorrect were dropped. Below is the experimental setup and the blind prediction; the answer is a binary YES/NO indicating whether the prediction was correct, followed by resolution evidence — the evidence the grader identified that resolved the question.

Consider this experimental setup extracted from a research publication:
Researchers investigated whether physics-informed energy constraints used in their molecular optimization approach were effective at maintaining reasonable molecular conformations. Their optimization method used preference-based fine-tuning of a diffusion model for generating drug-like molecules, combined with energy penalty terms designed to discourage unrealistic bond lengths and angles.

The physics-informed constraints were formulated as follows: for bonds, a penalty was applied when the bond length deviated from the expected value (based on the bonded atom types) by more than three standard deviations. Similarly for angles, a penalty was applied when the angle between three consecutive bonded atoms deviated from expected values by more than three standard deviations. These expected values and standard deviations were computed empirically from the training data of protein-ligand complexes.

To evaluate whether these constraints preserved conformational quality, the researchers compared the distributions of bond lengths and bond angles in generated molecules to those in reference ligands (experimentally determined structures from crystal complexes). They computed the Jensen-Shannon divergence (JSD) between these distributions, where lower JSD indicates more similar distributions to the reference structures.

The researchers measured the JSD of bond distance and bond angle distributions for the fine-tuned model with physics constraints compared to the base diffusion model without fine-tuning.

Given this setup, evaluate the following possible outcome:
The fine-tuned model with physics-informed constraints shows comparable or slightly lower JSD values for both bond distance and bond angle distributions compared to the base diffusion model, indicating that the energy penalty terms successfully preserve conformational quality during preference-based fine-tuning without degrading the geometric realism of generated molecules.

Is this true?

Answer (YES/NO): YES